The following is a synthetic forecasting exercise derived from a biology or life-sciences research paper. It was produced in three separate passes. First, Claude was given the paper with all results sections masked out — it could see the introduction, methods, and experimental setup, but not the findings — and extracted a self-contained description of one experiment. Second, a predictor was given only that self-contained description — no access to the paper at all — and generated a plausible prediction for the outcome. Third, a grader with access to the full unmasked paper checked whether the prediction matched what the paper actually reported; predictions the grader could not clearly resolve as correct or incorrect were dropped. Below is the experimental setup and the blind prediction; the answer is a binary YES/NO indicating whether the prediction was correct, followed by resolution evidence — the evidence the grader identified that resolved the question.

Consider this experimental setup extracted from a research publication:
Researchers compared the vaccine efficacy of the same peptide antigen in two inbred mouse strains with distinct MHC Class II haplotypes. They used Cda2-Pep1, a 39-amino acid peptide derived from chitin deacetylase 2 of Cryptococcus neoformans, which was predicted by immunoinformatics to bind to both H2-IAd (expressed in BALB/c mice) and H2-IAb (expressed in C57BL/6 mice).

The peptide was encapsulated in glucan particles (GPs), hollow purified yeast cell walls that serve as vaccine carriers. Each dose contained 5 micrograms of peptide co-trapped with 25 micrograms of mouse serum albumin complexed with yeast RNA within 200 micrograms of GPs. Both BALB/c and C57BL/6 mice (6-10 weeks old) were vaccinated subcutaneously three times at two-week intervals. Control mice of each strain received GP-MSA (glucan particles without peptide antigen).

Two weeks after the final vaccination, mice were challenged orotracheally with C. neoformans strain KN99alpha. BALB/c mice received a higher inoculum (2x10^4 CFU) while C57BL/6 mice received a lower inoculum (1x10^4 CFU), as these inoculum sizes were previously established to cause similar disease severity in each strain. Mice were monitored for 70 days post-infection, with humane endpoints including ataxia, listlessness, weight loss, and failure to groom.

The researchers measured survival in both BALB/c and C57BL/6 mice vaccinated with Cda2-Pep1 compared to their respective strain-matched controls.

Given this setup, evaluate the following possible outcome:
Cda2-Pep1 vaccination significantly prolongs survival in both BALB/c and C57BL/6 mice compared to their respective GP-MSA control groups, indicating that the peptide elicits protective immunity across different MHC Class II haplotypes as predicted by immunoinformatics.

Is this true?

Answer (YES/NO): NO